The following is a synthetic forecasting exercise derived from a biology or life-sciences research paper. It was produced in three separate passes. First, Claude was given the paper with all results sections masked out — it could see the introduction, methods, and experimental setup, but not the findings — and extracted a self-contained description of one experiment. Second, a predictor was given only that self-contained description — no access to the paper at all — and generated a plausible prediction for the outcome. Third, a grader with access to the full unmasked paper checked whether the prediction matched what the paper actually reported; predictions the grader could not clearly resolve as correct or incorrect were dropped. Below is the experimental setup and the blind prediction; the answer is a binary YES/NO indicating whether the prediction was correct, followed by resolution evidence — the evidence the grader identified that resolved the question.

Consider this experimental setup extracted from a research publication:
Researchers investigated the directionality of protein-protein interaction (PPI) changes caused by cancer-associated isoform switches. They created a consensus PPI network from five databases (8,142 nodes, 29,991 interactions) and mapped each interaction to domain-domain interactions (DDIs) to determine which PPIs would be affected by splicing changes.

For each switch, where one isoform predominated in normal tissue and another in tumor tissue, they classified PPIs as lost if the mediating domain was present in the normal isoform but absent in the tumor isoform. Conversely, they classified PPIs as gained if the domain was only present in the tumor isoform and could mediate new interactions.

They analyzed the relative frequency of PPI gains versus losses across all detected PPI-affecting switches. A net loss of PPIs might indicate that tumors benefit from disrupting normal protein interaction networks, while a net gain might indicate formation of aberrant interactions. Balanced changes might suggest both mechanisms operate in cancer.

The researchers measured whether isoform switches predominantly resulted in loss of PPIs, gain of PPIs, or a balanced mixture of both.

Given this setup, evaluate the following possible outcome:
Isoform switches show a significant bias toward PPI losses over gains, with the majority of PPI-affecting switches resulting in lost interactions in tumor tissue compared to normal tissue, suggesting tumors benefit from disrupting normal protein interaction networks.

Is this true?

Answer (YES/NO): YES